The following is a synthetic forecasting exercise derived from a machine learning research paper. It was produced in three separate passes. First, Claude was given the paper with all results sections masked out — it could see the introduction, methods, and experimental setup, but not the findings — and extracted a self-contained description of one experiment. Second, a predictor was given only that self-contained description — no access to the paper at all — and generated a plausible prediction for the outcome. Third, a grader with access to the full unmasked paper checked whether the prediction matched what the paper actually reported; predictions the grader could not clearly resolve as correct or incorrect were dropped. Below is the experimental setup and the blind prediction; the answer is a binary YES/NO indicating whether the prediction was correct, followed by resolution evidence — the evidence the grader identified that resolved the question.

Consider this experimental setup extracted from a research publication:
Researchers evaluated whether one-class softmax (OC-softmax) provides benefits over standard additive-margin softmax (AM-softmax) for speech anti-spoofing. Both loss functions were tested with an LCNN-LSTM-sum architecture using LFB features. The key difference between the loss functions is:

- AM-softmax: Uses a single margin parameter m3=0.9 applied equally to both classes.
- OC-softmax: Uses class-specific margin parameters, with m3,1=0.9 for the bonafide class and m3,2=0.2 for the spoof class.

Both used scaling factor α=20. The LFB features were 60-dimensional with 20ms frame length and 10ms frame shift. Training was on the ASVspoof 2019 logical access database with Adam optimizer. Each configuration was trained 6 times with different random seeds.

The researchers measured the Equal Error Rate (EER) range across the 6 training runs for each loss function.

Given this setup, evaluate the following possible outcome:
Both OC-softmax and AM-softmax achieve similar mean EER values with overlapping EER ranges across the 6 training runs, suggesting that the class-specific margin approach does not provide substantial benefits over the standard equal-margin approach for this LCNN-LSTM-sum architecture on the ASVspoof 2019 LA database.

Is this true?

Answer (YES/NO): NO